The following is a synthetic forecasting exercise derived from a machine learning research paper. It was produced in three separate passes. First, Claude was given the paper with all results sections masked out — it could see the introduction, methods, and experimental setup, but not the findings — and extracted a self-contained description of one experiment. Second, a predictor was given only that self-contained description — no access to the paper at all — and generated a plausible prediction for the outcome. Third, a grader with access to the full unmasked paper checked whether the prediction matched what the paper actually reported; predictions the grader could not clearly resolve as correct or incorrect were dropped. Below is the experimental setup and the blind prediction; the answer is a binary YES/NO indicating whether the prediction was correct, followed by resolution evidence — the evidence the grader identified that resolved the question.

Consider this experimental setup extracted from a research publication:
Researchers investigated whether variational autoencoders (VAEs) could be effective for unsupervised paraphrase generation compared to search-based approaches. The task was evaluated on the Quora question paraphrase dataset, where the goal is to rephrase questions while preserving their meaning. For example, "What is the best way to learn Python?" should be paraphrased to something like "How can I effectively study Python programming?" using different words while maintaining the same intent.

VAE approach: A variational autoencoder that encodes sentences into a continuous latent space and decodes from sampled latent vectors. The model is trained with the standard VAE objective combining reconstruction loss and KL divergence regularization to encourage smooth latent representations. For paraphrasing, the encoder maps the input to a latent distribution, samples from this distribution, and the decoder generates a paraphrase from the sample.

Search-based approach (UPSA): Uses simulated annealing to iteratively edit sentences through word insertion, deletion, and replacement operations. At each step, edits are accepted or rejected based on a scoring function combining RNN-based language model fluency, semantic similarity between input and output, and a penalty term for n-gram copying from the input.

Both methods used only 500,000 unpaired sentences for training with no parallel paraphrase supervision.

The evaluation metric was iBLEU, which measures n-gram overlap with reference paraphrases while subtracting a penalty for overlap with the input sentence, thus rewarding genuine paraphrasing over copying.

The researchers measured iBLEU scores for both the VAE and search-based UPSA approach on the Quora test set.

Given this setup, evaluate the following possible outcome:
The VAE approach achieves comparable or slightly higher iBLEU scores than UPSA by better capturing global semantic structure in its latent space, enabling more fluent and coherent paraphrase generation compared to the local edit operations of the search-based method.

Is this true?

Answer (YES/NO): NO